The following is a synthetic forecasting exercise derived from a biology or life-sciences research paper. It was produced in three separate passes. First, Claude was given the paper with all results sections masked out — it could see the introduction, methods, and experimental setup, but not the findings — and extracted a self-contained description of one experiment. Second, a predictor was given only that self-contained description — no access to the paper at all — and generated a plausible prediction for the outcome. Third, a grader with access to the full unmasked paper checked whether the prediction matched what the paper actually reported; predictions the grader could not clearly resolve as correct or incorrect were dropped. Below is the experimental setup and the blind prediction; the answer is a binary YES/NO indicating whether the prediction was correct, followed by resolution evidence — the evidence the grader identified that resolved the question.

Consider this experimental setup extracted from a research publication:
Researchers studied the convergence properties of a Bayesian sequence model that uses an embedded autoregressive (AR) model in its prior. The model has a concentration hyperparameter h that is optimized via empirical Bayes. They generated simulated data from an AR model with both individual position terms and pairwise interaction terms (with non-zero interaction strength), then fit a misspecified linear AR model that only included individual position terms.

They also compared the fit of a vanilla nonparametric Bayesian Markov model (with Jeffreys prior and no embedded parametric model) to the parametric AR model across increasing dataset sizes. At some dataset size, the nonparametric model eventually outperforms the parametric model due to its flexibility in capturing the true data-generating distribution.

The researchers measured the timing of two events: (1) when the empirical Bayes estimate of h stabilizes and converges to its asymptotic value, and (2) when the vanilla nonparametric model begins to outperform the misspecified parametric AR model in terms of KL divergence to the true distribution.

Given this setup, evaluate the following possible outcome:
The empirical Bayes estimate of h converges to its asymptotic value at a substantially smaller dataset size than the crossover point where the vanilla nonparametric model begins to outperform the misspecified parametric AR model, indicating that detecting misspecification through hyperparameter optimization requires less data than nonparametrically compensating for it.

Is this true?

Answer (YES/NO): YES